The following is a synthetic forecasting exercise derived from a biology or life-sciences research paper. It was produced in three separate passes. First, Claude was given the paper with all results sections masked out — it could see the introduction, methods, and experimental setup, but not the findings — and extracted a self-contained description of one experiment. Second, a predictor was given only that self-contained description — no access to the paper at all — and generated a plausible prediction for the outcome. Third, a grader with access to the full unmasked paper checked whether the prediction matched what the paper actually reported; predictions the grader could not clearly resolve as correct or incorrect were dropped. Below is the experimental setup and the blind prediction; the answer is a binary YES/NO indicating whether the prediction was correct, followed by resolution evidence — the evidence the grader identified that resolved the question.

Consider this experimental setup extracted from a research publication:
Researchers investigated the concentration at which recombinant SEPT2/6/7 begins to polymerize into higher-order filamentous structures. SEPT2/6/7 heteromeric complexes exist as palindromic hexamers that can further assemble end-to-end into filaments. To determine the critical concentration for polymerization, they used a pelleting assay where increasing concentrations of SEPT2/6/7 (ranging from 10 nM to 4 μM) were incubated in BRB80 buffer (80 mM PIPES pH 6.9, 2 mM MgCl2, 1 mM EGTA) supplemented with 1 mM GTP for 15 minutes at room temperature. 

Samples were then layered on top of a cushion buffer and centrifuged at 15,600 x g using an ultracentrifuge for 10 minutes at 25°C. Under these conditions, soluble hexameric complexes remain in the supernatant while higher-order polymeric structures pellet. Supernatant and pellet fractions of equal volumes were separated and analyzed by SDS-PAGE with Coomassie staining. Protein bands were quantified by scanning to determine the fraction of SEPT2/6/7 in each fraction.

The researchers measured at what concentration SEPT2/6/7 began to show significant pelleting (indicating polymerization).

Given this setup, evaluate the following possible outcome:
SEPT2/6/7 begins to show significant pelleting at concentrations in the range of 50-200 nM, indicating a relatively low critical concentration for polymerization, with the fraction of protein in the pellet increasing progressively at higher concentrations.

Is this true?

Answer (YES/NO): NO